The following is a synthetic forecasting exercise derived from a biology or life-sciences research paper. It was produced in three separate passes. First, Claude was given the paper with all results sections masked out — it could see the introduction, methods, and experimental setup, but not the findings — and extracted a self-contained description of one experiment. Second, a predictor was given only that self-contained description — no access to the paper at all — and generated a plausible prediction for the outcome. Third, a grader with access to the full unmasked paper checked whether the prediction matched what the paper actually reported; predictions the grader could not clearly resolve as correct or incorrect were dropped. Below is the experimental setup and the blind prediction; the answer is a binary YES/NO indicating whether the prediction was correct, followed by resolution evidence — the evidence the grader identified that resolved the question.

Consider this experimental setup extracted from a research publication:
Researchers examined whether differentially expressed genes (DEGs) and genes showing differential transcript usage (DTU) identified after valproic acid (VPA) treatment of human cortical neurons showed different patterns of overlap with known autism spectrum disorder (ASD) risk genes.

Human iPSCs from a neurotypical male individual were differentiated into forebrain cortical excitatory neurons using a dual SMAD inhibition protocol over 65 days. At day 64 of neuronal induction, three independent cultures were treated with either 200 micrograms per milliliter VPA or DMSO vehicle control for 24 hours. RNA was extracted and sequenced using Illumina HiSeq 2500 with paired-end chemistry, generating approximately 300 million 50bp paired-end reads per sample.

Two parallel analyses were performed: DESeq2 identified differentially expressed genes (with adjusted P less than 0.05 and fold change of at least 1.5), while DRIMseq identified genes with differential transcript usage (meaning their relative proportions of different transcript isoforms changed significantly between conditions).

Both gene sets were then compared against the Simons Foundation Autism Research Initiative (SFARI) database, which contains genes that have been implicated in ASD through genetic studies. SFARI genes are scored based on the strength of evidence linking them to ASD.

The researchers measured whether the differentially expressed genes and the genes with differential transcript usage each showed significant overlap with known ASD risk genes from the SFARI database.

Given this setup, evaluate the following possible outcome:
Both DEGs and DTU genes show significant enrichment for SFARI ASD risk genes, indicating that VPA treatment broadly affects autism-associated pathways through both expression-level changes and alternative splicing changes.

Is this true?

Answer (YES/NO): YES